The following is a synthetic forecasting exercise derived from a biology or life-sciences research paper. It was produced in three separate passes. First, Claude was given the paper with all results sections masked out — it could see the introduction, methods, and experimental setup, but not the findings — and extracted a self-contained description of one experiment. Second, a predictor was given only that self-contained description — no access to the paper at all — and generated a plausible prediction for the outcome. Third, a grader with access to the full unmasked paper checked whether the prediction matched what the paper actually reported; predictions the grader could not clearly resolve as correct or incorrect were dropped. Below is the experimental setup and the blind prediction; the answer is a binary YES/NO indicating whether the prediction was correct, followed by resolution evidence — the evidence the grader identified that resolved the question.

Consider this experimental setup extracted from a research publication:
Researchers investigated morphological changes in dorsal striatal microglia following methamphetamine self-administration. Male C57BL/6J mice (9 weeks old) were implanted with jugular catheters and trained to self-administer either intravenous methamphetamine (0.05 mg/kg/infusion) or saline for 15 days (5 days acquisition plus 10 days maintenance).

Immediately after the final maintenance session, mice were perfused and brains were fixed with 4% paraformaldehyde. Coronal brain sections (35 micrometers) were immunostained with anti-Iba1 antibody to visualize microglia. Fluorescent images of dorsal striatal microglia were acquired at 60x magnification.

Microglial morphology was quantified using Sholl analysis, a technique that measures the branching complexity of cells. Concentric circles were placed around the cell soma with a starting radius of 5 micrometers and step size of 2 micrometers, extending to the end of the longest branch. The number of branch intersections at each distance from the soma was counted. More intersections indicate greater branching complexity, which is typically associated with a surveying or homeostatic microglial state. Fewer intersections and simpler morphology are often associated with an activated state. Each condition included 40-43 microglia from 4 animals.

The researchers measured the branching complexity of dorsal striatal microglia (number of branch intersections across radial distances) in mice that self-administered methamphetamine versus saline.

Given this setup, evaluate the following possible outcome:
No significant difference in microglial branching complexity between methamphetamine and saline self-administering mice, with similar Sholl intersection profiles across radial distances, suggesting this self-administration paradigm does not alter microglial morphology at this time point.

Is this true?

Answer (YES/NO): NO